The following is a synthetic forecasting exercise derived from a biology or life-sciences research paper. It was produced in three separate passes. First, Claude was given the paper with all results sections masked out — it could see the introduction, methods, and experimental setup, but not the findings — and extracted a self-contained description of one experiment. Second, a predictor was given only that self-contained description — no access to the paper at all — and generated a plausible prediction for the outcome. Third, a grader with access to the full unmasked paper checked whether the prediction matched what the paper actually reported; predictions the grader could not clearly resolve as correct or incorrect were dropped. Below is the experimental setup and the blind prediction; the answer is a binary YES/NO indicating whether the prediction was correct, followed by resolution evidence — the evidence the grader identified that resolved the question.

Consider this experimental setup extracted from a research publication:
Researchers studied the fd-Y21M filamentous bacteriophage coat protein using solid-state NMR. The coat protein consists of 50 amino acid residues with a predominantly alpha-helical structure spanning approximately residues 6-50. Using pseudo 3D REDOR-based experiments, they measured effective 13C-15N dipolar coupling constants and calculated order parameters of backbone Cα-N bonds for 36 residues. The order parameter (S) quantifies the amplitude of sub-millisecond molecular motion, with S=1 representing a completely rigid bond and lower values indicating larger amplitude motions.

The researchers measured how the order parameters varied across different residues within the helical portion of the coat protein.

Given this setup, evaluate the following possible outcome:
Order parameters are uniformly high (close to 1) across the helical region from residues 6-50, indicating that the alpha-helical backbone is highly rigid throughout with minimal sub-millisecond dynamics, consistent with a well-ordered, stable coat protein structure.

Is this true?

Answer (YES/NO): NO